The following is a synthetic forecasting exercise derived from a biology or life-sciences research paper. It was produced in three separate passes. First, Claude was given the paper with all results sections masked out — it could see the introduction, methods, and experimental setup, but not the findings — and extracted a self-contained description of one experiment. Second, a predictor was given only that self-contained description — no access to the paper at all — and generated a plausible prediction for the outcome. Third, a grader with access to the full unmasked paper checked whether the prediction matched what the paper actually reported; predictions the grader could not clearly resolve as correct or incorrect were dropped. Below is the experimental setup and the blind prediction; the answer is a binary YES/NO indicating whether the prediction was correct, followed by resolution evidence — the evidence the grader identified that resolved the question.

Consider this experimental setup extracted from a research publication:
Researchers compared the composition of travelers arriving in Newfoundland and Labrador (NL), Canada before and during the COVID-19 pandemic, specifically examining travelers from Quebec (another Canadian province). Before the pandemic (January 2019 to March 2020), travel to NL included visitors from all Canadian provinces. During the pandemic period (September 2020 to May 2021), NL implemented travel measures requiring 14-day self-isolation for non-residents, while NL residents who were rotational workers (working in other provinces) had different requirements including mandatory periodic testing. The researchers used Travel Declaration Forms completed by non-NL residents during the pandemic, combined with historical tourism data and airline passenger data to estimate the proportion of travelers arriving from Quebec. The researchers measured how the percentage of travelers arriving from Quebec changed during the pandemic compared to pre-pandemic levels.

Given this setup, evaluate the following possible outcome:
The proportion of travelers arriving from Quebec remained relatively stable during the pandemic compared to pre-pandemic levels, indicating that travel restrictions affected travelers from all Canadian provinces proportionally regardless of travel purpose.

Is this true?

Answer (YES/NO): NO